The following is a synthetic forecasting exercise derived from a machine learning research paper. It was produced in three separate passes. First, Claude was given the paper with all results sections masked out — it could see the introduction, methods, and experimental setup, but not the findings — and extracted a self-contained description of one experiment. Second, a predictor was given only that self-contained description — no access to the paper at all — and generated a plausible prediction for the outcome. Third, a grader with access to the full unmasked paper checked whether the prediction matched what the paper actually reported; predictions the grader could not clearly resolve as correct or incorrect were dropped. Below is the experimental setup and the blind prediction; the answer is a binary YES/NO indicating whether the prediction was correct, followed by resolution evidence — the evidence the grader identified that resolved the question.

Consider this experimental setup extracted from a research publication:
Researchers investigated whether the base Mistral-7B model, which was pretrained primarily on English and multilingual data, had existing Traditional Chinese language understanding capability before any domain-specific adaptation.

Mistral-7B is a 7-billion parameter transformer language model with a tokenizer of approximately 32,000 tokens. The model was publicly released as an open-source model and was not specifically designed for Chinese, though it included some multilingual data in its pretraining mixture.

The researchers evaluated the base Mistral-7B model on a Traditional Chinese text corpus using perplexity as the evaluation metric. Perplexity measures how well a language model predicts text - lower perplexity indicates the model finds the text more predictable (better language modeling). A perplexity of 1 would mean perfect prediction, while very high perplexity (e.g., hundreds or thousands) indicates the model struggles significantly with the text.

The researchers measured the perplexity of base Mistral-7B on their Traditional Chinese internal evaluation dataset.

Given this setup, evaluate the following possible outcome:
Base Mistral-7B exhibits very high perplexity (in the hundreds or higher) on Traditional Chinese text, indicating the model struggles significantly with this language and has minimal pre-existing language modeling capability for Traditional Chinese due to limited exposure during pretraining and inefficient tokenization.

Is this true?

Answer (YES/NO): NO